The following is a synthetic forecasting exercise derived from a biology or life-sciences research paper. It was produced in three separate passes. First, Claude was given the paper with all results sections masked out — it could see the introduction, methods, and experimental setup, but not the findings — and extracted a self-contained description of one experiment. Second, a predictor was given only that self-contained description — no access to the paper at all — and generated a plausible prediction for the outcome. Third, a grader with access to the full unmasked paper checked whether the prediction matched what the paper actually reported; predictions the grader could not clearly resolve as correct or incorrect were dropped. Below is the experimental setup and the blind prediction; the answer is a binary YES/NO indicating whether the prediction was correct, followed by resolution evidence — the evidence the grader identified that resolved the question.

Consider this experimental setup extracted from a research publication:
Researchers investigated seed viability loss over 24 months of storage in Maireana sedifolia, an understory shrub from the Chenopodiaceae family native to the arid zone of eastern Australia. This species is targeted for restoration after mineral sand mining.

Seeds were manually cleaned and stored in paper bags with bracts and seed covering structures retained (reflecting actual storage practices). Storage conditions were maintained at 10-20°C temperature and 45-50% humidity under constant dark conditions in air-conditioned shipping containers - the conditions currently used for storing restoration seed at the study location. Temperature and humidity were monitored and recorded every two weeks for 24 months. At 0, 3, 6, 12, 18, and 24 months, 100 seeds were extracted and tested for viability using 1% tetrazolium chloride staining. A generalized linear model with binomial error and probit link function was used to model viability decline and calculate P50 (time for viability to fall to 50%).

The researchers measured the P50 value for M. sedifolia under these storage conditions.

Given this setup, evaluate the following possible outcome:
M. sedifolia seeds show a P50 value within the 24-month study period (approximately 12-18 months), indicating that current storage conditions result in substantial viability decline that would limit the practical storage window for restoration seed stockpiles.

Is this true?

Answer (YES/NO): YES